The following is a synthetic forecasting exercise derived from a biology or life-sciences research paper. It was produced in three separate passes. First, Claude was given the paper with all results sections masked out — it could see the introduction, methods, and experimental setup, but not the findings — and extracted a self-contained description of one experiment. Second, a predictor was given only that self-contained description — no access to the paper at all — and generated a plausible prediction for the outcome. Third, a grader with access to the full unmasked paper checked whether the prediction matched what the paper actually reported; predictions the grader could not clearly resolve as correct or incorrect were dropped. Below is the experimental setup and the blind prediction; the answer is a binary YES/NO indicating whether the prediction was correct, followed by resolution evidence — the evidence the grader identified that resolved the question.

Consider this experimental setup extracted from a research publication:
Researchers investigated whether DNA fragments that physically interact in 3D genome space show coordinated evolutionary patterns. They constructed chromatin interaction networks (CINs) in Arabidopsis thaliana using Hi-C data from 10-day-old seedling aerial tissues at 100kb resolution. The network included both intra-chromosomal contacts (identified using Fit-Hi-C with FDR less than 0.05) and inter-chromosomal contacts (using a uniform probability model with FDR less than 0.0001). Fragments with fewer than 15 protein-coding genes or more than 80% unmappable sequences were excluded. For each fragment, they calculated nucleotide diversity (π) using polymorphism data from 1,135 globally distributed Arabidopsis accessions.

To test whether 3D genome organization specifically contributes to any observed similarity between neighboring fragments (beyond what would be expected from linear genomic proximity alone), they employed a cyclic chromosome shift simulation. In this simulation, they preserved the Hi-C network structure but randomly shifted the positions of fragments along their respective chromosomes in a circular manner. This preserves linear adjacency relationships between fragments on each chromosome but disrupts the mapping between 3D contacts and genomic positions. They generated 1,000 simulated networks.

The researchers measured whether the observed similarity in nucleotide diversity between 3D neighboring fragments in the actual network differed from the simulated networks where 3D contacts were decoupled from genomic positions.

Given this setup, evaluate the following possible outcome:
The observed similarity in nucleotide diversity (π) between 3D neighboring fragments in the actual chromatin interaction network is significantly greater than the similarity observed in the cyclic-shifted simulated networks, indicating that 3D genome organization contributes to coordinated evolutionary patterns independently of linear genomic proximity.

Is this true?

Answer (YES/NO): YES